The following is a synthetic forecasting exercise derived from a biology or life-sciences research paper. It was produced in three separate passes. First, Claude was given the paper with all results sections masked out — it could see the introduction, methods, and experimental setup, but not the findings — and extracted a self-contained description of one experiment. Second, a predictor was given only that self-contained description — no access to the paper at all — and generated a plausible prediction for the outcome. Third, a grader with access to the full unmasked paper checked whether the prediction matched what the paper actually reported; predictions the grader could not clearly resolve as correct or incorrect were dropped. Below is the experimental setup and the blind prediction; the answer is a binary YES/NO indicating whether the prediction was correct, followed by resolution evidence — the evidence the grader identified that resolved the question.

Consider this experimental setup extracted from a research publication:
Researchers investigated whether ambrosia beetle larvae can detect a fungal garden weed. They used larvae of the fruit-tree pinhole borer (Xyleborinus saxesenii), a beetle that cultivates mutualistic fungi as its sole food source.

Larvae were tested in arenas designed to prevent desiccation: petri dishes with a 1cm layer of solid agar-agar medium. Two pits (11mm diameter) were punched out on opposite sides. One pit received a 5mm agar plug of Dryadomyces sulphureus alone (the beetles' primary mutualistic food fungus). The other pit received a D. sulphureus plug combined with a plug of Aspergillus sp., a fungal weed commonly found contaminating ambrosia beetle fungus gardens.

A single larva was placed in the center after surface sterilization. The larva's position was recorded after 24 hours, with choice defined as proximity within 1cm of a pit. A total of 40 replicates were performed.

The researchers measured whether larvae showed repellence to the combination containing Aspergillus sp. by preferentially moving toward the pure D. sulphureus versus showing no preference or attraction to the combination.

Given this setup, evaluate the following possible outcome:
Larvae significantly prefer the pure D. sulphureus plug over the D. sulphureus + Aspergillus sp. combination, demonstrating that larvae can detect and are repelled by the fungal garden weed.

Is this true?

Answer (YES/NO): NO